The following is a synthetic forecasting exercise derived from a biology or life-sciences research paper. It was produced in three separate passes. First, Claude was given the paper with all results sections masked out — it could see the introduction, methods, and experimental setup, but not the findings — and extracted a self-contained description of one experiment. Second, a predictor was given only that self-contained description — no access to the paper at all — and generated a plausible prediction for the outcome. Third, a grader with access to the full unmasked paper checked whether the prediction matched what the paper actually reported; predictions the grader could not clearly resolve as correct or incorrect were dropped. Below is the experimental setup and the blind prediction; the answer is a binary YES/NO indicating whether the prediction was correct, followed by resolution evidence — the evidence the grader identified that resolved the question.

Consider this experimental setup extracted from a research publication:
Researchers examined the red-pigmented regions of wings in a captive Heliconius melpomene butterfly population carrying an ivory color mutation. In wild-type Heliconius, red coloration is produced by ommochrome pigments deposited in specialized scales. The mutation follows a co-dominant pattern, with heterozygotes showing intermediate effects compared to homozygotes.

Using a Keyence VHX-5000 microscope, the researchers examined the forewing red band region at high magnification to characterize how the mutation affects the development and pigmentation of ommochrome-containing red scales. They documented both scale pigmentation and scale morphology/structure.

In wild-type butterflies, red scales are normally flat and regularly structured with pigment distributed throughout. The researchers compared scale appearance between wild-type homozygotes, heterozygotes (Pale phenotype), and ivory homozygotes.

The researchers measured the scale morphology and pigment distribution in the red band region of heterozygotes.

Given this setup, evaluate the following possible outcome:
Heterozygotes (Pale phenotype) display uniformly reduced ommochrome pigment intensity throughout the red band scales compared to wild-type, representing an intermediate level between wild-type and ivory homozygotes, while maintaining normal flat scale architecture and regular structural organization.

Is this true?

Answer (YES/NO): NO